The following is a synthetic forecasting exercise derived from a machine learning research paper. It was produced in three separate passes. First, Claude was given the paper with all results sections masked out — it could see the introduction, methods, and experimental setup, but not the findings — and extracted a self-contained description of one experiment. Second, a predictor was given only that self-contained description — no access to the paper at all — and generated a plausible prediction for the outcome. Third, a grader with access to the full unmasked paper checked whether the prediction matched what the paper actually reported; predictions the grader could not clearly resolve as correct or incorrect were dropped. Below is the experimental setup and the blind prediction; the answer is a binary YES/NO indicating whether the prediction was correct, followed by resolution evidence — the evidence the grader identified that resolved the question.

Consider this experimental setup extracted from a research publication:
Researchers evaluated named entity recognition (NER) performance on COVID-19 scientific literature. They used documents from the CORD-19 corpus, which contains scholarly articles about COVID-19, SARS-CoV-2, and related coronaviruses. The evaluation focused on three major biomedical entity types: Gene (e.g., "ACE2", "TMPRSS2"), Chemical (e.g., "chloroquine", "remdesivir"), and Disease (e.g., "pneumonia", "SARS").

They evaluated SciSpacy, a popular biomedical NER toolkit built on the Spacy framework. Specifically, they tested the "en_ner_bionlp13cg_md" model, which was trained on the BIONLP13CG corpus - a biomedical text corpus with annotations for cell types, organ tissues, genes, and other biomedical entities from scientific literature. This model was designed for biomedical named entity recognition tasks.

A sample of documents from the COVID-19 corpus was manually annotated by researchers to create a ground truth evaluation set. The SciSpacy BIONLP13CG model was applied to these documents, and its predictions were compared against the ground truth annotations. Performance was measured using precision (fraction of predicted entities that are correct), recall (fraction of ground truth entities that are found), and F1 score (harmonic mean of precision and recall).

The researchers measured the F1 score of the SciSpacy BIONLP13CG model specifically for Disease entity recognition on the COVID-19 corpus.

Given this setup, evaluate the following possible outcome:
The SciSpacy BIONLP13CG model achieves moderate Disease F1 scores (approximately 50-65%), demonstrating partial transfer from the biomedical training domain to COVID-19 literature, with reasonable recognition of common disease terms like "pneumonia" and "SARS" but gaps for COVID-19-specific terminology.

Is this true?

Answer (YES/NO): NO